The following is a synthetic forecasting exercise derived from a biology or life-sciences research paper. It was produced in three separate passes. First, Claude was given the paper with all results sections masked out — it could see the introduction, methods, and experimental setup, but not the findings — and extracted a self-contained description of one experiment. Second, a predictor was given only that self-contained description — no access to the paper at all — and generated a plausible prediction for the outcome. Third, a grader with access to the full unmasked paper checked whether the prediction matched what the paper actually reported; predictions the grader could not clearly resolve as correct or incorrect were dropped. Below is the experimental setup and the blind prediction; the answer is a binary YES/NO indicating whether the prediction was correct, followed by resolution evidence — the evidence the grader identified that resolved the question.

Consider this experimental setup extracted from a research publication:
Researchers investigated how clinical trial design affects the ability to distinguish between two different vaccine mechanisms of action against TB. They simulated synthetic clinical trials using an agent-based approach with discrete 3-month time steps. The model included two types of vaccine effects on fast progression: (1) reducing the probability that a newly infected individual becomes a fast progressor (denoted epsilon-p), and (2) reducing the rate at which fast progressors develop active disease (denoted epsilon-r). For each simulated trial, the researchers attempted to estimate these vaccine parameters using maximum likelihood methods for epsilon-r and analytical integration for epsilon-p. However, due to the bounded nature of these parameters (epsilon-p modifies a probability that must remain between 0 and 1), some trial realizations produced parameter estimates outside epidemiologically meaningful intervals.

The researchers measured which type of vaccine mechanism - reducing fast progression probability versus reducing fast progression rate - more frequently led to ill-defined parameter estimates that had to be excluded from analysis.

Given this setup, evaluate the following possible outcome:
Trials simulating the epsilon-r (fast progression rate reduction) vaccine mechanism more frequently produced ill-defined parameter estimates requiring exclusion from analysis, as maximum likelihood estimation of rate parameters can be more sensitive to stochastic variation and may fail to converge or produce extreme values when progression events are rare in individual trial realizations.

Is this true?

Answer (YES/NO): YES